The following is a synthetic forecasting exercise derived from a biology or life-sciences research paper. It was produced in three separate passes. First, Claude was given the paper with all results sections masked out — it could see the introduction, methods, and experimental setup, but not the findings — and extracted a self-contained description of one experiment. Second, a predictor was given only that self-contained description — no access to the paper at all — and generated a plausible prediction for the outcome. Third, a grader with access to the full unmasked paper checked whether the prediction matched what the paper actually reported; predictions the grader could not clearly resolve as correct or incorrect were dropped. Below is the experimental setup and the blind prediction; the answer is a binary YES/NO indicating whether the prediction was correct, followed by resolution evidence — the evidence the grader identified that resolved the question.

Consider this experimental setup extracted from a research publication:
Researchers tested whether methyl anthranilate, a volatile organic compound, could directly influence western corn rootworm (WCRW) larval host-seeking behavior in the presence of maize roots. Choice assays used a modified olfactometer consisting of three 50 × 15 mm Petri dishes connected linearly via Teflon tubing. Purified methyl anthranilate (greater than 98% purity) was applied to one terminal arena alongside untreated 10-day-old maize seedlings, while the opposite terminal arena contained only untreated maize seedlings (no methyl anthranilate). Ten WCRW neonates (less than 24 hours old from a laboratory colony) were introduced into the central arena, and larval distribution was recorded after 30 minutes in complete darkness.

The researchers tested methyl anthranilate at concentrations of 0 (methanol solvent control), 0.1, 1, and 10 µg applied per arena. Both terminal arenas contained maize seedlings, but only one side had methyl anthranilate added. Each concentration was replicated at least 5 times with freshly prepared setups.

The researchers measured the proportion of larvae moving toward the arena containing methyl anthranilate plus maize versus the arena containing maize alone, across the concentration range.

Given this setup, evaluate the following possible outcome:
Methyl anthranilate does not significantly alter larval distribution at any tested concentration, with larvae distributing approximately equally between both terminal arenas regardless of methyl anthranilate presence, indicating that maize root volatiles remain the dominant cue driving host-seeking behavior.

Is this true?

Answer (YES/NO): NO